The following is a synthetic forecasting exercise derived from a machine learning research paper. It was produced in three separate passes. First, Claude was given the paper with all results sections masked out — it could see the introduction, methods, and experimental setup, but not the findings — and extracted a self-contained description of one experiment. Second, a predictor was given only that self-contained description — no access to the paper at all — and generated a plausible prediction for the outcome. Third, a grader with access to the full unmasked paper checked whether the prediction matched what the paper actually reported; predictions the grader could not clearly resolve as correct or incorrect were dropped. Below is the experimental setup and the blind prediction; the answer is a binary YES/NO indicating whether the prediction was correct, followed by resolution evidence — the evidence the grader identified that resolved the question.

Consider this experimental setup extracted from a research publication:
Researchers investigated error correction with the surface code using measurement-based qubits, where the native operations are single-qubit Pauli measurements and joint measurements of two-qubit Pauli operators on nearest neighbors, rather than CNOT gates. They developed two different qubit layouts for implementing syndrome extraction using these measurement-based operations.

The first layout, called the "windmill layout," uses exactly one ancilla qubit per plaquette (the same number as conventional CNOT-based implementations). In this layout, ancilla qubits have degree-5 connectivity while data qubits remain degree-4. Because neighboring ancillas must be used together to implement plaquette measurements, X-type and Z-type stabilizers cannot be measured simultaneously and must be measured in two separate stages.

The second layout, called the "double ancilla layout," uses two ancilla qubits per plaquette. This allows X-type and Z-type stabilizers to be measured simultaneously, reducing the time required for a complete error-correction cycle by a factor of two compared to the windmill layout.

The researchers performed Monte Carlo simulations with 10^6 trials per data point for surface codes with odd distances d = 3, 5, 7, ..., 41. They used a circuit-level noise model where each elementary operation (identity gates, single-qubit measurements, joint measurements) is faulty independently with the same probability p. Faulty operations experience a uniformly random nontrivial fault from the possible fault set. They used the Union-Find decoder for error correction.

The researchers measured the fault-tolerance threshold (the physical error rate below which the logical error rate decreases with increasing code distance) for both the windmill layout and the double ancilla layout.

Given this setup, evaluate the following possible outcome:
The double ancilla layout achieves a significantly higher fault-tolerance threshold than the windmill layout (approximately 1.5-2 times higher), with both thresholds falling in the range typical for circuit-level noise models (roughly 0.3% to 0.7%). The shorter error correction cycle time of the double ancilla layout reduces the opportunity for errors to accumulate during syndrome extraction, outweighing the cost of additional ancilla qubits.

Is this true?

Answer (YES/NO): NO